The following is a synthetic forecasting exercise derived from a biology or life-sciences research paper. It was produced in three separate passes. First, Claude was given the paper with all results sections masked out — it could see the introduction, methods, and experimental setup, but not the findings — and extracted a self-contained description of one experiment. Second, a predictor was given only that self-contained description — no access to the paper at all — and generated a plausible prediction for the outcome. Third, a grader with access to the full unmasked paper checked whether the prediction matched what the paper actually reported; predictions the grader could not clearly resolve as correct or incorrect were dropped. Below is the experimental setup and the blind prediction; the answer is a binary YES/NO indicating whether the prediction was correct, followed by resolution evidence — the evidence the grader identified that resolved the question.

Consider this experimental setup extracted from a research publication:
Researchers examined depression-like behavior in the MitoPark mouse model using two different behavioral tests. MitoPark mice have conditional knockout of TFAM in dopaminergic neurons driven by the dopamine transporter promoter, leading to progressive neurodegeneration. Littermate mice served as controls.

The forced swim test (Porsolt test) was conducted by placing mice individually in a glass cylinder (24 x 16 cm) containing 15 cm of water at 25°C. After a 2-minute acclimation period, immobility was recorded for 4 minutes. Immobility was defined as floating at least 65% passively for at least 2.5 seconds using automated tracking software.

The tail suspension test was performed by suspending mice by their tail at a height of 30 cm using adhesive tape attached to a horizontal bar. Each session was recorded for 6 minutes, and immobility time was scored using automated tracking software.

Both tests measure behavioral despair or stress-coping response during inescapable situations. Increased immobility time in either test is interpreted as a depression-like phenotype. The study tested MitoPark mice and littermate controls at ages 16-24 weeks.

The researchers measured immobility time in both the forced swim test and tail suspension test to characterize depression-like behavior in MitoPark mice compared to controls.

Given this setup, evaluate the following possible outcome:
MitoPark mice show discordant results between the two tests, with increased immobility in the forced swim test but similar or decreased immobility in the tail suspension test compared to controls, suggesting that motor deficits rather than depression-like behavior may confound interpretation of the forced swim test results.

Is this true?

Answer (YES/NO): NO